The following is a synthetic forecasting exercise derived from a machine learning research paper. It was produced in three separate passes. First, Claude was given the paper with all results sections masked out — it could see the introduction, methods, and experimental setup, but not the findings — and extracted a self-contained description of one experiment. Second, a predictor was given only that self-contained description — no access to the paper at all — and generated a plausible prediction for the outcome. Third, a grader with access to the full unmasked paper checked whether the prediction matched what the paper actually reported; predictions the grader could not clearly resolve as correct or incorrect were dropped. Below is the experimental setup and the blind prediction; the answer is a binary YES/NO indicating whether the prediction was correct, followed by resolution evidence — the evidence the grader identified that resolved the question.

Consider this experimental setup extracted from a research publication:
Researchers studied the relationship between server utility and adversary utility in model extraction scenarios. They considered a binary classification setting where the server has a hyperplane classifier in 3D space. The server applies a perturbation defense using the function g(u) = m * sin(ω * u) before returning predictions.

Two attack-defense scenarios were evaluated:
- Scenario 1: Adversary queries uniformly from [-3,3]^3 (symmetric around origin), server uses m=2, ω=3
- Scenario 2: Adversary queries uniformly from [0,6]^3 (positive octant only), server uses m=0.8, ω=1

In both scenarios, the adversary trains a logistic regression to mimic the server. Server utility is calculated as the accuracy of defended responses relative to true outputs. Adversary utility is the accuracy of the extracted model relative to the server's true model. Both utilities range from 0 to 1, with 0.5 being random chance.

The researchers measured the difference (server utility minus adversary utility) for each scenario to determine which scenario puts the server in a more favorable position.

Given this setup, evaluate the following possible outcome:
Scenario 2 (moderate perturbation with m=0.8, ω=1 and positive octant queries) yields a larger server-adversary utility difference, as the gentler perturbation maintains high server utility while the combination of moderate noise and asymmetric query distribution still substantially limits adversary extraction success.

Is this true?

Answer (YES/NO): YES